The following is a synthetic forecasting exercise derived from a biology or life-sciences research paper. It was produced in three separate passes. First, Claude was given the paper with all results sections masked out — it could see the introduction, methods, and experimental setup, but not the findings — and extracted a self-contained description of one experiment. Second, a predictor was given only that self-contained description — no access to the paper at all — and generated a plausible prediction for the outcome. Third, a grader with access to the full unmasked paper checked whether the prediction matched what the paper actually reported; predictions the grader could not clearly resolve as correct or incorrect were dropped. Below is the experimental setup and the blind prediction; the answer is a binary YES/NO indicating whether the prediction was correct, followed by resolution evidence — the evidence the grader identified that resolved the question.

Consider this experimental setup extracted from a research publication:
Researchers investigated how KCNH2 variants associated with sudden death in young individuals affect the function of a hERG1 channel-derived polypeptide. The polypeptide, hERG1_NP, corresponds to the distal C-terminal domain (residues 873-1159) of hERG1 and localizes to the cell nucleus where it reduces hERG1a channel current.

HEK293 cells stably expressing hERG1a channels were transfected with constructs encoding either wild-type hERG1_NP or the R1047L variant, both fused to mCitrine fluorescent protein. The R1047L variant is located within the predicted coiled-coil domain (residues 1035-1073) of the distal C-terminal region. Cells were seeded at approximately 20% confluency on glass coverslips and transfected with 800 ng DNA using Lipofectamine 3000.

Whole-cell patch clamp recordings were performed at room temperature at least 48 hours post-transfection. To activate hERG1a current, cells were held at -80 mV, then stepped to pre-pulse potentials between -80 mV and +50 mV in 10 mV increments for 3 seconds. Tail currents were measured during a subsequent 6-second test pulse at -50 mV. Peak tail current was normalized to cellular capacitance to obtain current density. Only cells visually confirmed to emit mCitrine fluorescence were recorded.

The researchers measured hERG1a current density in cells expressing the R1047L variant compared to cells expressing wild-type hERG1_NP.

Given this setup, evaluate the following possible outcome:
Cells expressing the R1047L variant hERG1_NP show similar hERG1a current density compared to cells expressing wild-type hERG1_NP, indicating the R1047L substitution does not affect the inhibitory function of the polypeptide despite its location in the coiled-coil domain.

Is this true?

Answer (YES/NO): NO